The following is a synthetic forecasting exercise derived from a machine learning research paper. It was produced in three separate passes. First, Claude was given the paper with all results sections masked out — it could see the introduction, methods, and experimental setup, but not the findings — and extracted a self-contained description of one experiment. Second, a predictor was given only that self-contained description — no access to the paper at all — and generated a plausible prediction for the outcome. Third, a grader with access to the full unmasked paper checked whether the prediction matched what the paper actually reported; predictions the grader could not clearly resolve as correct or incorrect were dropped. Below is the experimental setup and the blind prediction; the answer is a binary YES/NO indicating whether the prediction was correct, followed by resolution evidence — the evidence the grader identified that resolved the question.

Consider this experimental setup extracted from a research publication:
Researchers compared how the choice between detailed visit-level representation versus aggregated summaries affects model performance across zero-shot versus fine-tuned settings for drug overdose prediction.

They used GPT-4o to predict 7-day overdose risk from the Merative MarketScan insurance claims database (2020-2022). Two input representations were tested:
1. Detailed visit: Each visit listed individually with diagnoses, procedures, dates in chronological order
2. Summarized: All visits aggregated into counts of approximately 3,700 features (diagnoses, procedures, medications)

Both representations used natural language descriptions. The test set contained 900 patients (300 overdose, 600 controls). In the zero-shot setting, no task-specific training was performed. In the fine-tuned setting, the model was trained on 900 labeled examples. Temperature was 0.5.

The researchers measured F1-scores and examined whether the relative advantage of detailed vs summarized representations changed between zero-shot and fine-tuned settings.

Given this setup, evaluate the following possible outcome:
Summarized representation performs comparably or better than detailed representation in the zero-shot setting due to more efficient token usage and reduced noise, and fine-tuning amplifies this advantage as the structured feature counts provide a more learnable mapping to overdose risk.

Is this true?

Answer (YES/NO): NO